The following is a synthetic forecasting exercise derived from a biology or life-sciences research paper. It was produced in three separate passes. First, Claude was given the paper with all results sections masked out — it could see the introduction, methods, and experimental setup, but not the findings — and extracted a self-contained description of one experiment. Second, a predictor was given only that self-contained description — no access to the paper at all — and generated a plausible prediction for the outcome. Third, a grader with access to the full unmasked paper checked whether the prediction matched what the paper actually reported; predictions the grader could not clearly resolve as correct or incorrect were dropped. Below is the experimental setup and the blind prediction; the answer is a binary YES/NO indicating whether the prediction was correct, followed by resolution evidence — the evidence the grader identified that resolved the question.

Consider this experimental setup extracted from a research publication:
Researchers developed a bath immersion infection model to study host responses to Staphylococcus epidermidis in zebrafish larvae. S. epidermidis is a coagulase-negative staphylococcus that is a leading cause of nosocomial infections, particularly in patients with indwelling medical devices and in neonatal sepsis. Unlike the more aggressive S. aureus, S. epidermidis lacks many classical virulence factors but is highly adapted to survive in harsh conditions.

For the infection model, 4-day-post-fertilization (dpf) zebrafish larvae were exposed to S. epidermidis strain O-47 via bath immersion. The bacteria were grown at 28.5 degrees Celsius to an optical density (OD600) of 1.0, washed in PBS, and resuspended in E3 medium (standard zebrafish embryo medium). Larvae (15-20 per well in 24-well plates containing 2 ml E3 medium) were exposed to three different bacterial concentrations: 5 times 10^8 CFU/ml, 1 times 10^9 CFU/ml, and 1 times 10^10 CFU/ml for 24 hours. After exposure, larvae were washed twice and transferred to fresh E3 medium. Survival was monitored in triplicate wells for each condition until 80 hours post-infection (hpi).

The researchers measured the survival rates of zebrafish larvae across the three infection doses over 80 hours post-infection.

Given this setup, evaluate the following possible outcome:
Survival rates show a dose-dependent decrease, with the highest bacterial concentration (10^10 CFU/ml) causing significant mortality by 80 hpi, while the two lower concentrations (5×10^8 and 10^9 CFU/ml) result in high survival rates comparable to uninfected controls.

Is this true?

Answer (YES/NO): NO